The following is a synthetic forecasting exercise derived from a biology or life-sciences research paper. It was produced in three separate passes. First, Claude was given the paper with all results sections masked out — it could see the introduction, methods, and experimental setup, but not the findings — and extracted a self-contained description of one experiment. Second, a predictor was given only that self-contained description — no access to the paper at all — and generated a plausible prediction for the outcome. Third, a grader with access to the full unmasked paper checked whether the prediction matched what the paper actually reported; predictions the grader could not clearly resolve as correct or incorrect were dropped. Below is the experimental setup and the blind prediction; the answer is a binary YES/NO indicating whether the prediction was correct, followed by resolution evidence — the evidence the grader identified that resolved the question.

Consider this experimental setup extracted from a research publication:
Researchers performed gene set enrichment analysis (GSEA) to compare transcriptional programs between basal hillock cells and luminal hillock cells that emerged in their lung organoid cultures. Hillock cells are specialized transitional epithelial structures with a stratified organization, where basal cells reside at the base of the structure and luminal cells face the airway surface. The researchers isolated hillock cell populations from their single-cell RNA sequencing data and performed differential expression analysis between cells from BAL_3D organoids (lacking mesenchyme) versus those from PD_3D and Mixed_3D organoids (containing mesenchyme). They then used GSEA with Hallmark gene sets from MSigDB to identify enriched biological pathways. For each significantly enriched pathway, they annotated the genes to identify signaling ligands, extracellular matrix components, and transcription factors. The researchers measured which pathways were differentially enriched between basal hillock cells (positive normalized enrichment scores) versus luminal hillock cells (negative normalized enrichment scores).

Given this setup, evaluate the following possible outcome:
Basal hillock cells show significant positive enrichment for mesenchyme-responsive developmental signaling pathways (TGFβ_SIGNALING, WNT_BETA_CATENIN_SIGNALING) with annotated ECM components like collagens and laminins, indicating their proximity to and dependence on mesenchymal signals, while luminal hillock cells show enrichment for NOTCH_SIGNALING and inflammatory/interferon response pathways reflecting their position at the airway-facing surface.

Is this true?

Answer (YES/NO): NO